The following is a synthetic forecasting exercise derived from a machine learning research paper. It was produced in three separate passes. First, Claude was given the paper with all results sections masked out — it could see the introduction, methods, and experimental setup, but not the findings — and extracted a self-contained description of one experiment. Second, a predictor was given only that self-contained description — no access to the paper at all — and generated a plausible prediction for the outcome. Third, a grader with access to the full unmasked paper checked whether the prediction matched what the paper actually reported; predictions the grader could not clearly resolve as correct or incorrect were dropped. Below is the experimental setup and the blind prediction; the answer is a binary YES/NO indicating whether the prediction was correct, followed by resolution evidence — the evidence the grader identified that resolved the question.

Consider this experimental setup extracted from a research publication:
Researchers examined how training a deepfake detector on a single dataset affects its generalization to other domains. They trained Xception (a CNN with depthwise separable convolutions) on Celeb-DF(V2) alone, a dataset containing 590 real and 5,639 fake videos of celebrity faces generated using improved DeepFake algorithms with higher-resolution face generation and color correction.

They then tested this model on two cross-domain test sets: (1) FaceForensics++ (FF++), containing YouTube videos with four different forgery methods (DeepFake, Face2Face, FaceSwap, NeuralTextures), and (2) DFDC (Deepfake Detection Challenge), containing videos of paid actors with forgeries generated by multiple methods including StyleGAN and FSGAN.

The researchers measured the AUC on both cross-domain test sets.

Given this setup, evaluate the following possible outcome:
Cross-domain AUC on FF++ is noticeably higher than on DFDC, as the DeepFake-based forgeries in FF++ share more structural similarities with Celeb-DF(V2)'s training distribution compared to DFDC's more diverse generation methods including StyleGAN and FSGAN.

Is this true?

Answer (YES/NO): NO